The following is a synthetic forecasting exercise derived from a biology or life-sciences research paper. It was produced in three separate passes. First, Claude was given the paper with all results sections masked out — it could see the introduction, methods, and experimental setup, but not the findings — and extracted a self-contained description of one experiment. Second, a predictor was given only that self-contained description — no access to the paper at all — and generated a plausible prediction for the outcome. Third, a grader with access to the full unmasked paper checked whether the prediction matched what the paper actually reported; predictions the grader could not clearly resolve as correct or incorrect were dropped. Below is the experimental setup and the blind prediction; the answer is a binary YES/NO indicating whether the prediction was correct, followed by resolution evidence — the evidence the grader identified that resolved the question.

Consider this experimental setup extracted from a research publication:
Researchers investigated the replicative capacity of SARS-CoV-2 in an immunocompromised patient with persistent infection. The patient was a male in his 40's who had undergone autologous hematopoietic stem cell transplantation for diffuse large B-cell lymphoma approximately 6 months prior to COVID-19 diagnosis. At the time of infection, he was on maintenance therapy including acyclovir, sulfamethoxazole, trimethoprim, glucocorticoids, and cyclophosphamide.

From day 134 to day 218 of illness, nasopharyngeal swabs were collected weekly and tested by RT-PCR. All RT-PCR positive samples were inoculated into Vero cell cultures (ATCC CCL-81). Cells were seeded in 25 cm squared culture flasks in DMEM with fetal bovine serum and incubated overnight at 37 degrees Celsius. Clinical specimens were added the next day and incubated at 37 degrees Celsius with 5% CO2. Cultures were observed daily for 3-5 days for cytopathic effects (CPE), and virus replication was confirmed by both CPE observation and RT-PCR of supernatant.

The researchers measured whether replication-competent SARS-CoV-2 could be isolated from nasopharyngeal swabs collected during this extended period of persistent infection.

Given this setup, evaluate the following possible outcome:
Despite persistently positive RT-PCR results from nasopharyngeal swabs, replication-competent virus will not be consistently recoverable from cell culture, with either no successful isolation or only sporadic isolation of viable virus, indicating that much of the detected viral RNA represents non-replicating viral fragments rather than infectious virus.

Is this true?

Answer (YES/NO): NO